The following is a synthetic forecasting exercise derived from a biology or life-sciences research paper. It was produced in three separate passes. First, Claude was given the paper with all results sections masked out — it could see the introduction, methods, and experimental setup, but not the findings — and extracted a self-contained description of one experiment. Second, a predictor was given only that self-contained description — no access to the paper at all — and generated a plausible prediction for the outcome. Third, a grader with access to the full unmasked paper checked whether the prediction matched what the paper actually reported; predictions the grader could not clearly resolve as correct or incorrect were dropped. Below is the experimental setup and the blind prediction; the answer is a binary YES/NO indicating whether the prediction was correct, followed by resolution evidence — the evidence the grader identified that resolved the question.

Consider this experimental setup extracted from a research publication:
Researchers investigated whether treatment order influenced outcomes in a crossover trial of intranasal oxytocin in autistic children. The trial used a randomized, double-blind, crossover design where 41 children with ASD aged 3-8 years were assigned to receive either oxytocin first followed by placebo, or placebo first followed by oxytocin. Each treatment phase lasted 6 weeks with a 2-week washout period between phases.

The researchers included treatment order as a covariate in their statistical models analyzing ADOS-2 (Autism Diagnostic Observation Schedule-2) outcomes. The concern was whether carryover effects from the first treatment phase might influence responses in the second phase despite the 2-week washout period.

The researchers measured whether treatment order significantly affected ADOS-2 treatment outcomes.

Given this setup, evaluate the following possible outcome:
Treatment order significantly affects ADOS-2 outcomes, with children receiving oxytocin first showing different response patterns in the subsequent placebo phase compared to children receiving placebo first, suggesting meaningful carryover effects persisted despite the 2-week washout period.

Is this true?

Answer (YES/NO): NO